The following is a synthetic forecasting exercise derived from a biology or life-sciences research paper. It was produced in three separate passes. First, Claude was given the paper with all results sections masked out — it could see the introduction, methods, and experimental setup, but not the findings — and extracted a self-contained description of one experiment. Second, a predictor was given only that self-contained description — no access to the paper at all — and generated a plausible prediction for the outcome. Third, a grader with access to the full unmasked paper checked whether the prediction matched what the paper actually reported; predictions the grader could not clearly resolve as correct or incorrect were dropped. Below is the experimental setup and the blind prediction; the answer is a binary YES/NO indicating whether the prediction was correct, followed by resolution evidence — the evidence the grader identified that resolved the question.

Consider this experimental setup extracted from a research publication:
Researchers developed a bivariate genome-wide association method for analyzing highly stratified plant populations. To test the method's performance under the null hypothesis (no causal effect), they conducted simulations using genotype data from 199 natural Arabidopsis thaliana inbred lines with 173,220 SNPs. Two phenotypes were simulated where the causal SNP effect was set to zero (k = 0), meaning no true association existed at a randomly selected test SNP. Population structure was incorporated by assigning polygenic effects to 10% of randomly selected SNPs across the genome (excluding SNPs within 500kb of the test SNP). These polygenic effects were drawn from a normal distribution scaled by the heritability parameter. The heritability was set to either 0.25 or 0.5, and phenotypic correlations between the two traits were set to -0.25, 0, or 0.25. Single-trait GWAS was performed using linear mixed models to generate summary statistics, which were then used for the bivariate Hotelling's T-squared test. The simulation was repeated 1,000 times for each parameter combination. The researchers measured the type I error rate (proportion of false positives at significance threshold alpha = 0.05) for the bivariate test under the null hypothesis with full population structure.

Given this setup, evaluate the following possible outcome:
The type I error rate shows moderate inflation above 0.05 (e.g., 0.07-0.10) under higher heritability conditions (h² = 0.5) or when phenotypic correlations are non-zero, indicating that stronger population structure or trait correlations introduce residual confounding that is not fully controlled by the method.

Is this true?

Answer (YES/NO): NO